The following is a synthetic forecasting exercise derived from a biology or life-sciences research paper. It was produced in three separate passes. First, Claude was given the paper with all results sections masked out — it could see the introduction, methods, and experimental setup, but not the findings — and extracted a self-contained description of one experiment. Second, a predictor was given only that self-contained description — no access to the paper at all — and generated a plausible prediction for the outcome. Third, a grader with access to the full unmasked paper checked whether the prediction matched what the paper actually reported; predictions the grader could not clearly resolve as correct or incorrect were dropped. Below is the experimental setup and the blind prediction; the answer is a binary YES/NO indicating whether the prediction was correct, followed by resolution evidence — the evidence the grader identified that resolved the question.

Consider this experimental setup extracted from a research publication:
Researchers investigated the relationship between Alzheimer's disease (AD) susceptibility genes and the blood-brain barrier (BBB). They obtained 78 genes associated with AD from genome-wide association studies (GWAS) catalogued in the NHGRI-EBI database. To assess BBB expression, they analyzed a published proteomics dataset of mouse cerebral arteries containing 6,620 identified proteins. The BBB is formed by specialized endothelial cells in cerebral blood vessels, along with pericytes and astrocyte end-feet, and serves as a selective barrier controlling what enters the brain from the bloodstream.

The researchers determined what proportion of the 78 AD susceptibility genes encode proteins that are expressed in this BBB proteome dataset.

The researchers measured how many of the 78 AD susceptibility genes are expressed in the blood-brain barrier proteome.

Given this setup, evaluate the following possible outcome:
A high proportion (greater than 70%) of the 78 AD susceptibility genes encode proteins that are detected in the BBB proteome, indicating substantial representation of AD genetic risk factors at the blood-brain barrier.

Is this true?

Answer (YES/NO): NO